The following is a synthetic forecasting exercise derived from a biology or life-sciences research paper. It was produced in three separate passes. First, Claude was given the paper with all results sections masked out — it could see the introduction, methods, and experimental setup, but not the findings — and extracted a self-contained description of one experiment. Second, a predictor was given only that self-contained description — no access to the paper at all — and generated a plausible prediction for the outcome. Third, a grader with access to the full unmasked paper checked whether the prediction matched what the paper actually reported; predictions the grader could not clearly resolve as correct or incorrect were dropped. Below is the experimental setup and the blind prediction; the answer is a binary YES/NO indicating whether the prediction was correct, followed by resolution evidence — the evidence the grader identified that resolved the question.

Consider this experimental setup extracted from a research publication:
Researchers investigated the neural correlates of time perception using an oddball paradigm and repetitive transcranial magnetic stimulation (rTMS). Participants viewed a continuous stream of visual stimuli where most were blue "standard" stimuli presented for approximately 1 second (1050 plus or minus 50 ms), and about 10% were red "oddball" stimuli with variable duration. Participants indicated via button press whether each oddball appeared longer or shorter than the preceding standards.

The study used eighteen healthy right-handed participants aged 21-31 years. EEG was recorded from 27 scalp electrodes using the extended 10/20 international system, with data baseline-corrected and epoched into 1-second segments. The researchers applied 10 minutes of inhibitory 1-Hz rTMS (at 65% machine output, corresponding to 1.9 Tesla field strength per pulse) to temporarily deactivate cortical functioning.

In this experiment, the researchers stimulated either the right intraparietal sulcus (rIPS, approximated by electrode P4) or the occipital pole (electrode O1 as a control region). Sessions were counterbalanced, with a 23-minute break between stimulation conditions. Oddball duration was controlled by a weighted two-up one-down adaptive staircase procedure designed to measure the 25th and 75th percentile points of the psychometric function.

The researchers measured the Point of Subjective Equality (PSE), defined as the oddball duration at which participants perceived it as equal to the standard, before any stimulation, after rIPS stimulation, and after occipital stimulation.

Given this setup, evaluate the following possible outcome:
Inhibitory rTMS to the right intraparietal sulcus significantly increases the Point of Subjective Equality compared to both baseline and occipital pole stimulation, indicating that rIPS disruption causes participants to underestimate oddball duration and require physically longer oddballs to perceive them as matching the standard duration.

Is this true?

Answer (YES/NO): NO